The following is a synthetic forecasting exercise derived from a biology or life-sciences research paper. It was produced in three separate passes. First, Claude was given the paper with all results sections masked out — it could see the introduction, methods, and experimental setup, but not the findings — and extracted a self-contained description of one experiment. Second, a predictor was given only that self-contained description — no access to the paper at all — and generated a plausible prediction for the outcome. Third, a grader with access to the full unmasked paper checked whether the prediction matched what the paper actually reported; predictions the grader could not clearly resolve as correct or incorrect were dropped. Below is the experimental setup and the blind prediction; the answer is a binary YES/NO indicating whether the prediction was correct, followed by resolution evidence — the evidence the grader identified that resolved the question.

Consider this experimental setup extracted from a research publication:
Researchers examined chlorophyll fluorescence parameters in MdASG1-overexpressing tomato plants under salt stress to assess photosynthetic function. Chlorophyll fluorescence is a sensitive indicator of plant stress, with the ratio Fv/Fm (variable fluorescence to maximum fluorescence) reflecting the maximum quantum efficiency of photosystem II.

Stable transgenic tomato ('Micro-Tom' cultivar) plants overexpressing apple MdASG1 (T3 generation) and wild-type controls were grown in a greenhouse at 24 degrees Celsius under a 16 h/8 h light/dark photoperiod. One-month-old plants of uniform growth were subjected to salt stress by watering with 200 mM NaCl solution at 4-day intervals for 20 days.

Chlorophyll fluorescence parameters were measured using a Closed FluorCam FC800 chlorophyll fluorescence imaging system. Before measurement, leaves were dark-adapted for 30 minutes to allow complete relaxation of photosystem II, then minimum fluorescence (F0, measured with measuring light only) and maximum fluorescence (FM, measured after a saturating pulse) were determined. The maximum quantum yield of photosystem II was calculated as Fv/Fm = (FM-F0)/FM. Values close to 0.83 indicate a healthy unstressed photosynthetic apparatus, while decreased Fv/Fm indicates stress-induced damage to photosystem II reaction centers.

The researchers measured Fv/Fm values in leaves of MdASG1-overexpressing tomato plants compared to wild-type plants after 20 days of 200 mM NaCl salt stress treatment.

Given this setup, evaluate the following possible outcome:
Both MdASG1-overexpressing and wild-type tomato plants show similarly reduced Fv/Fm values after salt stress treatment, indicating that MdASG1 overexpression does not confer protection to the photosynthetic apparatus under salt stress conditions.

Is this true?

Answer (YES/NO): NO